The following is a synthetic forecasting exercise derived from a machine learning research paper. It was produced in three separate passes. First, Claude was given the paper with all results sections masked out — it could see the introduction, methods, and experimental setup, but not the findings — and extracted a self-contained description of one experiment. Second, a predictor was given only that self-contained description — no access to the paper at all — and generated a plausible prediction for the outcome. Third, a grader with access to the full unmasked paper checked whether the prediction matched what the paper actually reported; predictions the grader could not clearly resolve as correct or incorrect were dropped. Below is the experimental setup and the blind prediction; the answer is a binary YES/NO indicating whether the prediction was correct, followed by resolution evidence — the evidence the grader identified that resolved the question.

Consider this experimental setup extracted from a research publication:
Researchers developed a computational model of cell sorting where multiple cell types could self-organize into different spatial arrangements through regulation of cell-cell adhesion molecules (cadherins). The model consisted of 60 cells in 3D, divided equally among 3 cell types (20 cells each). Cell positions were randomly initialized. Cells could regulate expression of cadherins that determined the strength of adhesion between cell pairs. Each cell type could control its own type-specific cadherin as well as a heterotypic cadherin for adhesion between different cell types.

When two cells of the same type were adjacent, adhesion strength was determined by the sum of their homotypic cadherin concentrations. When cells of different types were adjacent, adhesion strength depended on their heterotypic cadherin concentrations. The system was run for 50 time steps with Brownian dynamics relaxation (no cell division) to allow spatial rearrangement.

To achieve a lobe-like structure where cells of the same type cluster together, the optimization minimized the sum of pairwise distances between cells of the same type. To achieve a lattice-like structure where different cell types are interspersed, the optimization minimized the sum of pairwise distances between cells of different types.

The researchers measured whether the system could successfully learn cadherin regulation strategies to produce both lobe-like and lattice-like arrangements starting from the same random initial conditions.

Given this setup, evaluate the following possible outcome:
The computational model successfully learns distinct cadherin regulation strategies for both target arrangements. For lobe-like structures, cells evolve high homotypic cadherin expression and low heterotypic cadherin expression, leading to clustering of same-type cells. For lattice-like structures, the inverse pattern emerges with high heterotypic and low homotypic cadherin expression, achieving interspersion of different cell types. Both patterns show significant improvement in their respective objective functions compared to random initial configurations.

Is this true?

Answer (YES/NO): YES